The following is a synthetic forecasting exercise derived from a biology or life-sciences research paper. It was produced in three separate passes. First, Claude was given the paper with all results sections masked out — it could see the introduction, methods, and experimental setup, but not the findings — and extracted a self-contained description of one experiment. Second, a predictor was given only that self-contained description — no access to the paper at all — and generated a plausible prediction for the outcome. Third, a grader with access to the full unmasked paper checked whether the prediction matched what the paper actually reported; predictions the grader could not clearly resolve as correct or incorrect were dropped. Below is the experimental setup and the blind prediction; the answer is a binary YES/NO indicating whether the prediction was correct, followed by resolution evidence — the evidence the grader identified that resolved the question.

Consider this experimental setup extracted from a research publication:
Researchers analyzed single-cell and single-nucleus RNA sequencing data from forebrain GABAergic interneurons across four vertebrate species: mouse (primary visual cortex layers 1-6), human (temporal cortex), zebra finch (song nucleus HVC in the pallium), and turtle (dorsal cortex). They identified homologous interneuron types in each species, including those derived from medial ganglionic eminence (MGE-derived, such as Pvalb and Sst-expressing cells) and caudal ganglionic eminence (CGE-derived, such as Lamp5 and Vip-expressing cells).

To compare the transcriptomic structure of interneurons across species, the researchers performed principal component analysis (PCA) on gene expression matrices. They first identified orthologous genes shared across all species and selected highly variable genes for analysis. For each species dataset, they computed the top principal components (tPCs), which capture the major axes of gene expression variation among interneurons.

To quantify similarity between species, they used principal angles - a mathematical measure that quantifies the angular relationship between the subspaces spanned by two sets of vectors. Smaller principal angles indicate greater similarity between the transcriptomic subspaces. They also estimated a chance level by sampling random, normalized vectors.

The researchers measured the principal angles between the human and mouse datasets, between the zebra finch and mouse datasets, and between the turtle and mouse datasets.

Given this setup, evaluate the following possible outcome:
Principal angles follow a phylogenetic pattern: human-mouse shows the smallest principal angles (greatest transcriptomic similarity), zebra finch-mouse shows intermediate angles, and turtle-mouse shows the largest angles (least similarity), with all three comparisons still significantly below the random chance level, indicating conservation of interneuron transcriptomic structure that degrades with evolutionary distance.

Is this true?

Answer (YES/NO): NO